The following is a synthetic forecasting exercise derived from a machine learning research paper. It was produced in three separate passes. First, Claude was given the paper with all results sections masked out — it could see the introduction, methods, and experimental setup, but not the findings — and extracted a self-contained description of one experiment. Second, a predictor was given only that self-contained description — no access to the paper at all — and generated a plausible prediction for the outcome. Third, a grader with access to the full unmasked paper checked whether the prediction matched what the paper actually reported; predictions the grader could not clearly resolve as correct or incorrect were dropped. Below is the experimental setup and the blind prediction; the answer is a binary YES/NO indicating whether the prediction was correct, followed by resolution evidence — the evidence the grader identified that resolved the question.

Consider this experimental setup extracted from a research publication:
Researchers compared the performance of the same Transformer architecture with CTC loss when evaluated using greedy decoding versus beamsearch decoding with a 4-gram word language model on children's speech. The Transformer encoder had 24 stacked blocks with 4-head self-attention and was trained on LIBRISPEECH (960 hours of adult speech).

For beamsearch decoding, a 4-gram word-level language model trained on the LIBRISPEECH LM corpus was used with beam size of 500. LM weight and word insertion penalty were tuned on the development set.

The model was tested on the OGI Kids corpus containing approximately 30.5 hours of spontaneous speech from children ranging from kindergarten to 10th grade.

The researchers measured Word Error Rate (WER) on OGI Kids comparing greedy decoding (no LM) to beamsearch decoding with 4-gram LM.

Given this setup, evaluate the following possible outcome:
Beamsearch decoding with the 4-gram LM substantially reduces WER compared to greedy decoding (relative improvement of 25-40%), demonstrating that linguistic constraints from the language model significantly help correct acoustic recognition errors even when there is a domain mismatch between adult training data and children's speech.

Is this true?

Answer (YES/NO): NO